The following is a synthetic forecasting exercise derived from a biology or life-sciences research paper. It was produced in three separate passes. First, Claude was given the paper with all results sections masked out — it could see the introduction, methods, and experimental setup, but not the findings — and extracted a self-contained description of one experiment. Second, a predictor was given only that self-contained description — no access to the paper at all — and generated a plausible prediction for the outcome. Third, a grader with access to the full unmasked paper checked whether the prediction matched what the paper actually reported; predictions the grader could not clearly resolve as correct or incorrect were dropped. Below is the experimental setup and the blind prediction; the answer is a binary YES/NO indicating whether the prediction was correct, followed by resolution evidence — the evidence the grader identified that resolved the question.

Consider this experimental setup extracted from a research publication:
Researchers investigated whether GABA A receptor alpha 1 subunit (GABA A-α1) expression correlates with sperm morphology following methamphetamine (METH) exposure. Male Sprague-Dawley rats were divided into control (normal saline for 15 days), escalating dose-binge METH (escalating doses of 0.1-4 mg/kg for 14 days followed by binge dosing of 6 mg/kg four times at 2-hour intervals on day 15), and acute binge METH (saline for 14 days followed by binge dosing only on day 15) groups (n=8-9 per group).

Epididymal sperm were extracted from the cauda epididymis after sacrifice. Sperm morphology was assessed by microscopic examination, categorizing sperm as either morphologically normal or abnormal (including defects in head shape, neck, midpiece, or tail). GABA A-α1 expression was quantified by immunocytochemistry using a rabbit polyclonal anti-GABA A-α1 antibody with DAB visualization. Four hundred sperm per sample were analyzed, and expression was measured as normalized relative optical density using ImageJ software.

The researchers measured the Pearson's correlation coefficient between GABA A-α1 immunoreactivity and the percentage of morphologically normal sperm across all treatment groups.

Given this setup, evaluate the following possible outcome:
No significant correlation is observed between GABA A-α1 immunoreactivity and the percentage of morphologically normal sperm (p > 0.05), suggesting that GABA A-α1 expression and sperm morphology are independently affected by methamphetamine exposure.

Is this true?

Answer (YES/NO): NO